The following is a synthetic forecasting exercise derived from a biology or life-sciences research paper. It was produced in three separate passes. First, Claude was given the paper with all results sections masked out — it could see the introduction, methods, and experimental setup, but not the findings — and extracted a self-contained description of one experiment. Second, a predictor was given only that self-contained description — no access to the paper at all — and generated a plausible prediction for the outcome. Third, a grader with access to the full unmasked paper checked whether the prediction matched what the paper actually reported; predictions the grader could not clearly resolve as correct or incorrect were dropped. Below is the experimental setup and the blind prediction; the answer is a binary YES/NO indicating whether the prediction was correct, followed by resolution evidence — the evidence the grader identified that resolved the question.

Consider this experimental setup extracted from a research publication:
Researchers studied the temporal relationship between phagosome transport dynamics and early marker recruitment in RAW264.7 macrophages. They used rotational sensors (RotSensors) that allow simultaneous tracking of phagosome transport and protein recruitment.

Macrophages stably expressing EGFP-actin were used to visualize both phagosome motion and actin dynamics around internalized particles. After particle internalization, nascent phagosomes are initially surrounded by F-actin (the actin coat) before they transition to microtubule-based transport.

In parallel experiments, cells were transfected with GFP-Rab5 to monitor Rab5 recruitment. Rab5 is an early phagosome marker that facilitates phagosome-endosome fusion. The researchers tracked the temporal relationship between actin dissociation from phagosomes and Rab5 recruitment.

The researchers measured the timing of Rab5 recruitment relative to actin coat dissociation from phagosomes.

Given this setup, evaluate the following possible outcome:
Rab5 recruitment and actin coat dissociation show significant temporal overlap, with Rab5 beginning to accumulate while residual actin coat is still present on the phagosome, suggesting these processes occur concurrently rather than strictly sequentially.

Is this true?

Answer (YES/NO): NO